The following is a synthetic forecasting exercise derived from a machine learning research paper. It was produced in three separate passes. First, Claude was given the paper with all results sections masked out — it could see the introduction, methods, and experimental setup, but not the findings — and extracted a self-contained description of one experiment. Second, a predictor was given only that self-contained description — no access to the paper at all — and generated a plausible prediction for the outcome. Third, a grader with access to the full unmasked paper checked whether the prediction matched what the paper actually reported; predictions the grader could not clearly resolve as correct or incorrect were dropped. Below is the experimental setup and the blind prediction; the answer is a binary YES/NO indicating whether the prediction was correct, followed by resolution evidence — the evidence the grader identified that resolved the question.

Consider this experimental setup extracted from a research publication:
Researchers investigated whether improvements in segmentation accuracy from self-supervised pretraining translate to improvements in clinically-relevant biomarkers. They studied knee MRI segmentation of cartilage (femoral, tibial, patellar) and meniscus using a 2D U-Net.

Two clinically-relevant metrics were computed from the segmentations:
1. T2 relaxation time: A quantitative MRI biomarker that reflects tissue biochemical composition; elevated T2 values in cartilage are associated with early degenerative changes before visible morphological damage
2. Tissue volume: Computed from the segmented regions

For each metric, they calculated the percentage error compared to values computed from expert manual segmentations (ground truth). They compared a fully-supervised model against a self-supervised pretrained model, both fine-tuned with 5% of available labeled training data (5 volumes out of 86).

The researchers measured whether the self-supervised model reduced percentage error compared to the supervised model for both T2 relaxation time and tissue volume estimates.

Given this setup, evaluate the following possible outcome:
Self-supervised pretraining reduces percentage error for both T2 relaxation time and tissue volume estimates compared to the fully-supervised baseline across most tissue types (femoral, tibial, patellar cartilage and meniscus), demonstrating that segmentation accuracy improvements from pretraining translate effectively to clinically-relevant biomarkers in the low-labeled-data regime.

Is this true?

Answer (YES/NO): YES